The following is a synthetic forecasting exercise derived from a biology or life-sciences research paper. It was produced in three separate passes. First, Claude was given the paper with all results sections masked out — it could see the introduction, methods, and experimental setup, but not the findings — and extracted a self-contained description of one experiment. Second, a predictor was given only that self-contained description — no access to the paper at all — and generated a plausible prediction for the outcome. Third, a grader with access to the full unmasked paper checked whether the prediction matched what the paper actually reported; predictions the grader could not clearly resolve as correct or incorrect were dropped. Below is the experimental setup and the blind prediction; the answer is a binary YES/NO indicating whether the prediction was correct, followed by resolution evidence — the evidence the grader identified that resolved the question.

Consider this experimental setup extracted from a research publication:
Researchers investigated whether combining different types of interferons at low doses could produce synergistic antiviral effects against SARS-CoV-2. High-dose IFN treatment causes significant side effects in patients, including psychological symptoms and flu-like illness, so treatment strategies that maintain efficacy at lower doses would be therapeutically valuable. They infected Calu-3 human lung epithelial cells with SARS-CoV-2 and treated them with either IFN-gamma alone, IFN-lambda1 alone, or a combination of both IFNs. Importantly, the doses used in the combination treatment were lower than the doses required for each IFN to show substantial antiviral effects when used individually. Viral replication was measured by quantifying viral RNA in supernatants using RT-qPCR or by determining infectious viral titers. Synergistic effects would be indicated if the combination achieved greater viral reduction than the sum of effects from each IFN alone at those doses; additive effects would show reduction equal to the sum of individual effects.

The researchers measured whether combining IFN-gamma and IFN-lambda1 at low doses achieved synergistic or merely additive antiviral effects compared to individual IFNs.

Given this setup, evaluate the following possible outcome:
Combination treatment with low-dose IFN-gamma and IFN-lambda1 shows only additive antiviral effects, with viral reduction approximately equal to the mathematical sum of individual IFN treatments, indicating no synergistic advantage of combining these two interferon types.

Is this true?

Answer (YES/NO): NO